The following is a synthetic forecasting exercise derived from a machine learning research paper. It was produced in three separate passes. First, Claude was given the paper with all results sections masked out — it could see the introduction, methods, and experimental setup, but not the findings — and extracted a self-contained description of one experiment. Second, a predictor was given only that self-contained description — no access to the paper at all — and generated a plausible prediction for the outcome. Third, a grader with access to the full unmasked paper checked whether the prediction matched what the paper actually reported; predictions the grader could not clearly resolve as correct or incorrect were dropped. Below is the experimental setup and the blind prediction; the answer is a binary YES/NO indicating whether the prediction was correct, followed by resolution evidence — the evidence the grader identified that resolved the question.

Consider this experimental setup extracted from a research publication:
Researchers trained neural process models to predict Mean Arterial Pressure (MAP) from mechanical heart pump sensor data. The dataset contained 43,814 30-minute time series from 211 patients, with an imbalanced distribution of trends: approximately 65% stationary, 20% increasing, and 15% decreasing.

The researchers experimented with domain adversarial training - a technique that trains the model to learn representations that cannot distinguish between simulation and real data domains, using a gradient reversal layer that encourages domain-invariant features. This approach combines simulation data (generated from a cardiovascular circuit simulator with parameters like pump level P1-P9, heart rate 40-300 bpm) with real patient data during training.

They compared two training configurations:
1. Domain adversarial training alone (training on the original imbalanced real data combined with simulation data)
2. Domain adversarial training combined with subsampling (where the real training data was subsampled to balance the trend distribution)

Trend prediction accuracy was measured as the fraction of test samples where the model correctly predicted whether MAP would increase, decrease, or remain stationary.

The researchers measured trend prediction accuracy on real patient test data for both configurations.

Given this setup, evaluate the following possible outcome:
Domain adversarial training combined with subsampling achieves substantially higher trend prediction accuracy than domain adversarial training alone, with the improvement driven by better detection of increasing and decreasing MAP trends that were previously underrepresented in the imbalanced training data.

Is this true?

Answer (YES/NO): NO